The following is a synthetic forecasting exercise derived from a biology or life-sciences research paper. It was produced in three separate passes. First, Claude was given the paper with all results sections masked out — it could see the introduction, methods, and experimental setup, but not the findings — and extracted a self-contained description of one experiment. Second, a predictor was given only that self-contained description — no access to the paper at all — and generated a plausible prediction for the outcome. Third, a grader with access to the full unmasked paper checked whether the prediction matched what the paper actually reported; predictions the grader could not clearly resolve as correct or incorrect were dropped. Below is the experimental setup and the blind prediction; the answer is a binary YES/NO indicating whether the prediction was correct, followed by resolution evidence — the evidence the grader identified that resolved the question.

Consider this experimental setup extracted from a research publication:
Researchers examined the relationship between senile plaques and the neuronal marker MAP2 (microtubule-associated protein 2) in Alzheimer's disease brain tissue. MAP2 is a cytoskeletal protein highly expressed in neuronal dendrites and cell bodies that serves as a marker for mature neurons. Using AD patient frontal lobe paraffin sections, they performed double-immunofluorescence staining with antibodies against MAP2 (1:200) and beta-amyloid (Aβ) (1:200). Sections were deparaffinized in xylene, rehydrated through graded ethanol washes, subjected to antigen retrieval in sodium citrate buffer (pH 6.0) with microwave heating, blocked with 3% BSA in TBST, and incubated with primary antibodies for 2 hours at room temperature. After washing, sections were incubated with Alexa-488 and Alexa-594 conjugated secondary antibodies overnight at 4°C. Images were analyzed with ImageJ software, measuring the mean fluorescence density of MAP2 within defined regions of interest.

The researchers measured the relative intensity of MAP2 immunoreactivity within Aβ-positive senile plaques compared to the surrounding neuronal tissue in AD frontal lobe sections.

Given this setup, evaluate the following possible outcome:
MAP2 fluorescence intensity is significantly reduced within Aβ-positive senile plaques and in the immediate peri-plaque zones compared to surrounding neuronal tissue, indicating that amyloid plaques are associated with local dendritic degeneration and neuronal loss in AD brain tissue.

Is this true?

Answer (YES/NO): NO